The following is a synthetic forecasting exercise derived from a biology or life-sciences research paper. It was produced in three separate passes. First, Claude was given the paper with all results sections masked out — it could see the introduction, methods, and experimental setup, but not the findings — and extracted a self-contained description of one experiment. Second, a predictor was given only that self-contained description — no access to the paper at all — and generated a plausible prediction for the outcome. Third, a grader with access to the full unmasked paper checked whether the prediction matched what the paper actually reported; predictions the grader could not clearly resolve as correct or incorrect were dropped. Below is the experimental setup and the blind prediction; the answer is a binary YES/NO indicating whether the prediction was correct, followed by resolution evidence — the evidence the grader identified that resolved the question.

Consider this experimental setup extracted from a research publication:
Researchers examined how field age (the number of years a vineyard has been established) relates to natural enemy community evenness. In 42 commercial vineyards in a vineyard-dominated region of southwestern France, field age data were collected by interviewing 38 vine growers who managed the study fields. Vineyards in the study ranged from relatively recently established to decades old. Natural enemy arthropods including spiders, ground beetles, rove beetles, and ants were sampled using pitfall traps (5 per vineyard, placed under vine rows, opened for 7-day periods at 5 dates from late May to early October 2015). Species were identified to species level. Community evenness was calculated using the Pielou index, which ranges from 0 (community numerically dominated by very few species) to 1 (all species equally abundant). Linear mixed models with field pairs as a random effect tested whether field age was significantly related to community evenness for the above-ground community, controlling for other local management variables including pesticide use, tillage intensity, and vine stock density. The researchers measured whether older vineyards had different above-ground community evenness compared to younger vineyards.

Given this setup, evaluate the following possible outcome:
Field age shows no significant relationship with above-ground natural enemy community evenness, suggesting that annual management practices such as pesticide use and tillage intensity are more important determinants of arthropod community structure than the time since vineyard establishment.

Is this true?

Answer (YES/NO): YES